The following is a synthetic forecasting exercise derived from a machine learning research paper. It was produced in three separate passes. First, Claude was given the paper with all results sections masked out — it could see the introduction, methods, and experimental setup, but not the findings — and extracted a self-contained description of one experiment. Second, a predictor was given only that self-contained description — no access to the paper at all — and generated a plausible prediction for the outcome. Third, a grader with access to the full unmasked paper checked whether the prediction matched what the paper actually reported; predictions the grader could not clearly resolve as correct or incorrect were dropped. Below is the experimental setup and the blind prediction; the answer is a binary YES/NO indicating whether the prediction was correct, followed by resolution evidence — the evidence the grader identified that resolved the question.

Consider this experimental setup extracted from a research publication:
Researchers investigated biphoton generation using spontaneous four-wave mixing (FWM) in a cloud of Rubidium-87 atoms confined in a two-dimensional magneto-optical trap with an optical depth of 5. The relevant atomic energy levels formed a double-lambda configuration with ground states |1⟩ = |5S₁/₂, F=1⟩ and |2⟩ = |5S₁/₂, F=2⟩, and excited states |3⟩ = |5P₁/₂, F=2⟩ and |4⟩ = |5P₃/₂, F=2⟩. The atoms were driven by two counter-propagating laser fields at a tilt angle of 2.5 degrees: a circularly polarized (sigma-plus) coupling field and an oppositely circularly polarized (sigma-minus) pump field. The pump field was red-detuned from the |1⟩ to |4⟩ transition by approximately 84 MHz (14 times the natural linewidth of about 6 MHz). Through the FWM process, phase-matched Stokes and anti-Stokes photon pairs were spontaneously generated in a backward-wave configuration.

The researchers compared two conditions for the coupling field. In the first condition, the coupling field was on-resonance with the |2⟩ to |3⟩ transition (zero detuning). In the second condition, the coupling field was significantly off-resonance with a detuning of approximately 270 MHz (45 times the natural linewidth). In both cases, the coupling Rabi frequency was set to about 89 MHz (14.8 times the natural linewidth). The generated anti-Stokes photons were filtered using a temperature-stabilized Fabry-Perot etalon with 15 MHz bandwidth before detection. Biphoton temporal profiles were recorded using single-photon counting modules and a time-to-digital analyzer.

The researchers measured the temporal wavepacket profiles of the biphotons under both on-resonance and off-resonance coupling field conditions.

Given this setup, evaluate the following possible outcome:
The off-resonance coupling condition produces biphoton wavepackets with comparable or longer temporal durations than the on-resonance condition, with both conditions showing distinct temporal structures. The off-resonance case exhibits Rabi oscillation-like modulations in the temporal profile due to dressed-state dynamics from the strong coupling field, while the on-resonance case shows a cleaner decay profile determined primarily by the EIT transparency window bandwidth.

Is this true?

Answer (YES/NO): NO